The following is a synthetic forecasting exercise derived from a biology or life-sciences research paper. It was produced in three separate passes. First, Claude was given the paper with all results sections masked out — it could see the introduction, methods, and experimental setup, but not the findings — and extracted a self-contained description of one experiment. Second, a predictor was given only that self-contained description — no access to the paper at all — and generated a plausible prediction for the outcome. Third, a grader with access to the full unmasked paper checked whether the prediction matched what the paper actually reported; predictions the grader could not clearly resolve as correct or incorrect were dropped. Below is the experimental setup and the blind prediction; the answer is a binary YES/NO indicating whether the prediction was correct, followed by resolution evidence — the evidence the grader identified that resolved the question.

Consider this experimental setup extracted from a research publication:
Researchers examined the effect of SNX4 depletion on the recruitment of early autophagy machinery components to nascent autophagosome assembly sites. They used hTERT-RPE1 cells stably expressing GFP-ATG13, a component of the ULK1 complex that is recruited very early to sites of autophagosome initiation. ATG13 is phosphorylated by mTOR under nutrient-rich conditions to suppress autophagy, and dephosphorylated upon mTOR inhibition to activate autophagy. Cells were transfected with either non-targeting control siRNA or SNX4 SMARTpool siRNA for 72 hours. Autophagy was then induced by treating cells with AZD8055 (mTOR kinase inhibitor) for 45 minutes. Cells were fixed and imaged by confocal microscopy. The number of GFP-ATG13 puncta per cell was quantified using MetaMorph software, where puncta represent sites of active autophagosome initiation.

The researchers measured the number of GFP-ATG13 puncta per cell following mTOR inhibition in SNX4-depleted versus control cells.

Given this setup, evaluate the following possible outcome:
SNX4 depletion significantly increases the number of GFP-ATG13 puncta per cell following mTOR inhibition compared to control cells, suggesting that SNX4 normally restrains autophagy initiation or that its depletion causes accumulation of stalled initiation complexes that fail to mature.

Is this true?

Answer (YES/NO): NO